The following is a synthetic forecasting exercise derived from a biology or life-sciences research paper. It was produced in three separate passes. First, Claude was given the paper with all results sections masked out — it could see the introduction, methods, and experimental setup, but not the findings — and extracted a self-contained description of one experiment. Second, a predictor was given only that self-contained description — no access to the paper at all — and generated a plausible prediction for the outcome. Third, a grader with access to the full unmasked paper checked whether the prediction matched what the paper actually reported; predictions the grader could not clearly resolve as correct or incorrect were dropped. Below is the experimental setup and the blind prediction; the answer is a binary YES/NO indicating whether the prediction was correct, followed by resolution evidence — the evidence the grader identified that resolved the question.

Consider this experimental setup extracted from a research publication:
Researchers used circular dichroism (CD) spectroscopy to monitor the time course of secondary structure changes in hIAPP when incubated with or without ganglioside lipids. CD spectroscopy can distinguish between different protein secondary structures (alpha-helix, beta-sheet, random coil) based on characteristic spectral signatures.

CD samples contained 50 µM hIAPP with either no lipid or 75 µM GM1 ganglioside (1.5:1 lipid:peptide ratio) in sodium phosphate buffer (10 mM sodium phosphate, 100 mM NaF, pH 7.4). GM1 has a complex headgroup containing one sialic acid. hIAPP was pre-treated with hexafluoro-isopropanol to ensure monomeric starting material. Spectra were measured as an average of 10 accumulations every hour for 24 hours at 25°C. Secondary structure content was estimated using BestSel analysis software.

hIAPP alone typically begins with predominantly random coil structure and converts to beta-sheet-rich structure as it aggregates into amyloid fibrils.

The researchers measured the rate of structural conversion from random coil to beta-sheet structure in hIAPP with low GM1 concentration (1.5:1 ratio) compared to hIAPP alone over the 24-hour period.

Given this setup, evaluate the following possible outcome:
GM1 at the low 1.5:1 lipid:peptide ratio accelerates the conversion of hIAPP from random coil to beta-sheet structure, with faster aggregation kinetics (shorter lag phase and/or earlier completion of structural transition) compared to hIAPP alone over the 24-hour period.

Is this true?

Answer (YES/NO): NO